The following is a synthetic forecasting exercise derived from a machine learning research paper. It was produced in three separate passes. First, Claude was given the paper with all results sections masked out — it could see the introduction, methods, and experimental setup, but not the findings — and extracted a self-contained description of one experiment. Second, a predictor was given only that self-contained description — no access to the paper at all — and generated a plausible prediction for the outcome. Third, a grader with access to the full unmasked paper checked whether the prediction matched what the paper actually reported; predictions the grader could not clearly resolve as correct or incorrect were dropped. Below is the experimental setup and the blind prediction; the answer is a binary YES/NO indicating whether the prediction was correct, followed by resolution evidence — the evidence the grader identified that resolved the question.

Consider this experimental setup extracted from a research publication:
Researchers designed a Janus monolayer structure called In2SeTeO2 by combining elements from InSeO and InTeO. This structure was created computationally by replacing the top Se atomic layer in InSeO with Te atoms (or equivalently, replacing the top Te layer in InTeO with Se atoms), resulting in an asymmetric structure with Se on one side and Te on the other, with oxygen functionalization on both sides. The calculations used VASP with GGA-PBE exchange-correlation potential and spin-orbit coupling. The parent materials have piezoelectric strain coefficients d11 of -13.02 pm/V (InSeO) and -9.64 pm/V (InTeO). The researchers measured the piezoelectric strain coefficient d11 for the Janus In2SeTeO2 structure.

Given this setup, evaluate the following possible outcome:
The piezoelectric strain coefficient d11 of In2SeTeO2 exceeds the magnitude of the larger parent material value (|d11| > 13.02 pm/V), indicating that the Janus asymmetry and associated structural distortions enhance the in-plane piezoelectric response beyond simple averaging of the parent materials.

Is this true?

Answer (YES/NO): NO